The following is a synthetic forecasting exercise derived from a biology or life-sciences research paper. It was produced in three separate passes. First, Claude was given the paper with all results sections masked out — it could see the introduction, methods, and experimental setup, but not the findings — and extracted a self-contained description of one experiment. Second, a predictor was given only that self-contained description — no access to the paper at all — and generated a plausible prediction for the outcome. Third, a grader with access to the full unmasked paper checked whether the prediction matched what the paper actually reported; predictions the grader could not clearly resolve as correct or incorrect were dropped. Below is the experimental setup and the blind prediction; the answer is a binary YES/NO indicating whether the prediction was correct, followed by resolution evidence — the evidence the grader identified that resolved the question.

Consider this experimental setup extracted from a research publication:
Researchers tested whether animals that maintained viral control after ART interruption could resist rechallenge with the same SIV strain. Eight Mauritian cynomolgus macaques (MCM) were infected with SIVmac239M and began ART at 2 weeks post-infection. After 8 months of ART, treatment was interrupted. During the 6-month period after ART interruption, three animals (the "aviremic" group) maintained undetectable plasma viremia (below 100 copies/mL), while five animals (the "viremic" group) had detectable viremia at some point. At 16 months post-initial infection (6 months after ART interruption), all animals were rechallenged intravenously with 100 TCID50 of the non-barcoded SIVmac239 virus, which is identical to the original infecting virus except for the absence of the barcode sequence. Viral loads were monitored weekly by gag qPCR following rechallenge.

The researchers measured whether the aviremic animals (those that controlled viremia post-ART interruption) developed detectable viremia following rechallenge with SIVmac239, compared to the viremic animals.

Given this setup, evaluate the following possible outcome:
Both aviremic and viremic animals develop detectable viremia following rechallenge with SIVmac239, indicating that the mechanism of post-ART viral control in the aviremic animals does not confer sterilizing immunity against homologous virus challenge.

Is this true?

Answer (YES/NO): NO